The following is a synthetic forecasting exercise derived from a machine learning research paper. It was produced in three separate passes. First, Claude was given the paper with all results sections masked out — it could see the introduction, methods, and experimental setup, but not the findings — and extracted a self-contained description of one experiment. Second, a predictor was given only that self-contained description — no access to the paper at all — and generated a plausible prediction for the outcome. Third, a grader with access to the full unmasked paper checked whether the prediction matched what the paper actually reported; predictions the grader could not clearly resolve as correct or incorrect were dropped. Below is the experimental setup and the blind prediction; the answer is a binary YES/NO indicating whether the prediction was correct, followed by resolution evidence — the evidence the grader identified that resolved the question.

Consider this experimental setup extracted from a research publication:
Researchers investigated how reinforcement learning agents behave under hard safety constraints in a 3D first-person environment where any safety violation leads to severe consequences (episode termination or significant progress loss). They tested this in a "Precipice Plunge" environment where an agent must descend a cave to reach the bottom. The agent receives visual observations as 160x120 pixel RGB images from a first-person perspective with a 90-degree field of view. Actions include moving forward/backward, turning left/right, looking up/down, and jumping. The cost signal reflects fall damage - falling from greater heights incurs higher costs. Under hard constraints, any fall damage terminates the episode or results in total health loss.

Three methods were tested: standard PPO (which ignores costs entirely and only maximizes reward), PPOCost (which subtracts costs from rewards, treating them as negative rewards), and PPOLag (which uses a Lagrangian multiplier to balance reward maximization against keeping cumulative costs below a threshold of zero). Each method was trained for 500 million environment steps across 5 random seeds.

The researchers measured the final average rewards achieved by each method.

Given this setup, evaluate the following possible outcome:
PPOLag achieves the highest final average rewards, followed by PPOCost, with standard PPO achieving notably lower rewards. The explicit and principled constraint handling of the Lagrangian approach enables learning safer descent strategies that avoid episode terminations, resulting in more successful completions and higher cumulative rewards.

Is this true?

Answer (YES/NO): NO